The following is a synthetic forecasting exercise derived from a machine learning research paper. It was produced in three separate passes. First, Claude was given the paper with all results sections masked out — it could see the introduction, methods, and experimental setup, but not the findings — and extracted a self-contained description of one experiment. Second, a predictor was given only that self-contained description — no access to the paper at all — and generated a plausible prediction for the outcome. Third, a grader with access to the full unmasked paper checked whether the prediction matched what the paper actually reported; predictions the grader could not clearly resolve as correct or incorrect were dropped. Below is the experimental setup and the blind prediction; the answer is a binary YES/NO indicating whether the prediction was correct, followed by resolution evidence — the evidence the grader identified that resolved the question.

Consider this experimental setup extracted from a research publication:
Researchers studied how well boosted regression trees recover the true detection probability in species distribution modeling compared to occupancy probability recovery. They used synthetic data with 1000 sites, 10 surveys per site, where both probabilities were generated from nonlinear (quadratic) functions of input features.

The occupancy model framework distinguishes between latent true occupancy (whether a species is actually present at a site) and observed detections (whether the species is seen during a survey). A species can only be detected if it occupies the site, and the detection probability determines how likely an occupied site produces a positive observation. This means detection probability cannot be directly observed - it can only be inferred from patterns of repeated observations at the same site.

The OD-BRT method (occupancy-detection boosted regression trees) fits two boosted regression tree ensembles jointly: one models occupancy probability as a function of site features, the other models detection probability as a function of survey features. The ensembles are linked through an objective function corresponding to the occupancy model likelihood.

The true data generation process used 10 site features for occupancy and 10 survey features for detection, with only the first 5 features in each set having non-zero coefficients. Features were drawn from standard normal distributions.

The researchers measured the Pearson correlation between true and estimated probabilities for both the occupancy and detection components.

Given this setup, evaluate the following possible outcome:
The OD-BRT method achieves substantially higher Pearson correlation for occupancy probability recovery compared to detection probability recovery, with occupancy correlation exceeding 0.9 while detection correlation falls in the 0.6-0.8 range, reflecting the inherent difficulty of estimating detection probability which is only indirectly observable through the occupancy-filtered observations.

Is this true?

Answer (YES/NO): NO